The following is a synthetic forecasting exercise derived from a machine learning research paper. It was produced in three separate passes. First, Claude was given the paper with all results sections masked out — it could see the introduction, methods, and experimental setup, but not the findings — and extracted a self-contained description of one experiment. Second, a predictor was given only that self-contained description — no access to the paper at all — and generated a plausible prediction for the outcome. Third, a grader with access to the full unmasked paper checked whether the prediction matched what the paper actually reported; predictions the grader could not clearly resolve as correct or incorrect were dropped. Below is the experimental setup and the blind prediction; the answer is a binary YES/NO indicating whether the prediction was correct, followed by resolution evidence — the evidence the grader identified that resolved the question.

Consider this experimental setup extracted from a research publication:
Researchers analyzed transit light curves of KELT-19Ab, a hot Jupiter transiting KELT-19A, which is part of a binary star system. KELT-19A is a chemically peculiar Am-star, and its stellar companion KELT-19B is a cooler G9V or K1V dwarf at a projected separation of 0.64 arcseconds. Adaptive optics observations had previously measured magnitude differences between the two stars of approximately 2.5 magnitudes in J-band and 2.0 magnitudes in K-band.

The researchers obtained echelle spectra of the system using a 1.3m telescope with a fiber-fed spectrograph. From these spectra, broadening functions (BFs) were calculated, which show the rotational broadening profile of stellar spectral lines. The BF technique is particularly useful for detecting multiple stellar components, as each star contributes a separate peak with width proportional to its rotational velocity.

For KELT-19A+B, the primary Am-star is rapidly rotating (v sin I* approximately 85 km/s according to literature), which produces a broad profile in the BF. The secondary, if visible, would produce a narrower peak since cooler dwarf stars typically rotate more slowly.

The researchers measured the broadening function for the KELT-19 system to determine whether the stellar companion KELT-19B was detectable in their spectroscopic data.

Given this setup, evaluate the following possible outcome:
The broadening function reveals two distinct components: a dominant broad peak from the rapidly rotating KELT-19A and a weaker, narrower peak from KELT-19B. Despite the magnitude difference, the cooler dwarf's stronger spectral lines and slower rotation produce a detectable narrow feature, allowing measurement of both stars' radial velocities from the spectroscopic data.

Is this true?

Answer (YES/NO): YES